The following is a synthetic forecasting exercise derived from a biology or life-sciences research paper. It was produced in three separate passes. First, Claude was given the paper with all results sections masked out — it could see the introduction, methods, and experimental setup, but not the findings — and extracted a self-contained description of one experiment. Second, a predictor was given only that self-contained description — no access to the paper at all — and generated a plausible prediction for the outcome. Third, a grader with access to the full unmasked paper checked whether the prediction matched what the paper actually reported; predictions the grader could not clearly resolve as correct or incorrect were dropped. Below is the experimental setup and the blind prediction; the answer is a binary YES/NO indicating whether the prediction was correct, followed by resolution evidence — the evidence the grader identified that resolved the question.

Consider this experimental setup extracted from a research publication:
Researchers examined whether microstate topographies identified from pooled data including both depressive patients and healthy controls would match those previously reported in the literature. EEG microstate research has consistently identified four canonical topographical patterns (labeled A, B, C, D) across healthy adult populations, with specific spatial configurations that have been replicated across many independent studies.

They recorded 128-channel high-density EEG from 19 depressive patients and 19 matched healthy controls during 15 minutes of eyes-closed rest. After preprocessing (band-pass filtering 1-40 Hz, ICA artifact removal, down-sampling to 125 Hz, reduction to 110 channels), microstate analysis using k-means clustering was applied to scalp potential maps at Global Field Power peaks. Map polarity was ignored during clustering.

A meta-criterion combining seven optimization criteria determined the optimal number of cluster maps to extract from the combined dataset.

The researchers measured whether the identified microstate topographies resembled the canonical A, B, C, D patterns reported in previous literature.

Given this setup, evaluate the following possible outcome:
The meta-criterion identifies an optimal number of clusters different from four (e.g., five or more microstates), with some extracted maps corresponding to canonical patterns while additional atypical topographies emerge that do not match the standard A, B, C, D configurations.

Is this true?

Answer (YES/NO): YES